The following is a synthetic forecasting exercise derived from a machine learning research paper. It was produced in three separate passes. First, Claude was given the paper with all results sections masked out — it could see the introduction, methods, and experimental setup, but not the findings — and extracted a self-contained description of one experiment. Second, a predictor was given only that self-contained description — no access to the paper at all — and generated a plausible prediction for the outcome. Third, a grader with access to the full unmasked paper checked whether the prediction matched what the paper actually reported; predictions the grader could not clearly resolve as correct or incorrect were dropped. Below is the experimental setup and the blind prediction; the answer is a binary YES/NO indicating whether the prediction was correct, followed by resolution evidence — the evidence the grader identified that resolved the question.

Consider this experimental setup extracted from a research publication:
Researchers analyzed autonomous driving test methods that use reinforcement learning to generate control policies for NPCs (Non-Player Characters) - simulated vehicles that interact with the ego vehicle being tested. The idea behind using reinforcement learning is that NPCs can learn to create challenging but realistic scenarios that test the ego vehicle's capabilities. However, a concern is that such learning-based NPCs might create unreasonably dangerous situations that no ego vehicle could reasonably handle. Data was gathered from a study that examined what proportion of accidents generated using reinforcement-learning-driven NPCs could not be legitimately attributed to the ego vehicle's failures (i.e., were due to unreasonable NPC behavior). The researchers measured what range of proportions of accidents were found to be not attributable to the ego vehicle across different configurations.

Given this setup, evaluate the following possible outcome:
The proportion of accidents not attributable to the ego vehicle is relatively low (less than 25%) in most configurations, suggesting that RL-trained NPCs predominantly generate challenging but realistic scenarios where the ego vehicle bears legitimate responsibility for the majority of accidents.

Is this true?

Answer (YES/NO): NO